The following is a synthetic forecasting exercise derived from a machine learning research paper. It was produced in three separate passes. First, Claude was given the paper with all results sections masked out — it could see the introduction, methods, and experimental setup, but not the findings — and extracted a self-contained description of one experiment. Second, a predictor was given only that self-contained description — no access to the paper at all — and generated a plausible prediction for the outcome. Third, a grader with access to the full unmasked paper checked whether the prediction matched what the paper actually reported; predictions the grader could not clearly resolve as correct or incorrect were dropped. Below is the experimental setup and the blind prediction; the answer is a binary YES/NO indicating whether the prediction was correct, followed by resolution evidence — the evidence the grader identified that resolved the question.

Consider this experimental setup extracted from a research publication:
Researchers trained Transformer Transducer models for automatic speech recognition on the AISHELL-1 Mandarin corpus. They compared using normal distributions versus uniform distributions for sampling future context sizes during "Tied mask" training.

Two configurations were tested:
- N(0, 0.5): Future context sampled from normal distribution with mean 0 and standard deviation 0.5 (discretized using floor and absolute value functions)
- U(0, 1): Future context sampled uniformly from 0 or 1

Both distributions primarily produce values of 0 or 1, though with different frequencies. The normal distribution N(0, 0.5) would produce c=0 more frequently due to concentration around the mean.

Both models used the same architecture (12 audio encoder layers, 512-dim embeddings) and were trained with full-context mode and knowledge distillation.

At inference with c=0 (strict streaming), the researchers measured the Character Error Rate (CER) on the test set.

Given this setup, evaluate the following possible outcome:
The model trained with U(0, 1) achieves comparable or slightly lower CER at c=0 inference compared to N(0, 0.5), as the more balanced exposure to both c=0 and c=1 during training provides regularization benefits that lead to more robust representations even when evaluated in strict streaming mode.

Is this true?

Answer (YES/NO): NO